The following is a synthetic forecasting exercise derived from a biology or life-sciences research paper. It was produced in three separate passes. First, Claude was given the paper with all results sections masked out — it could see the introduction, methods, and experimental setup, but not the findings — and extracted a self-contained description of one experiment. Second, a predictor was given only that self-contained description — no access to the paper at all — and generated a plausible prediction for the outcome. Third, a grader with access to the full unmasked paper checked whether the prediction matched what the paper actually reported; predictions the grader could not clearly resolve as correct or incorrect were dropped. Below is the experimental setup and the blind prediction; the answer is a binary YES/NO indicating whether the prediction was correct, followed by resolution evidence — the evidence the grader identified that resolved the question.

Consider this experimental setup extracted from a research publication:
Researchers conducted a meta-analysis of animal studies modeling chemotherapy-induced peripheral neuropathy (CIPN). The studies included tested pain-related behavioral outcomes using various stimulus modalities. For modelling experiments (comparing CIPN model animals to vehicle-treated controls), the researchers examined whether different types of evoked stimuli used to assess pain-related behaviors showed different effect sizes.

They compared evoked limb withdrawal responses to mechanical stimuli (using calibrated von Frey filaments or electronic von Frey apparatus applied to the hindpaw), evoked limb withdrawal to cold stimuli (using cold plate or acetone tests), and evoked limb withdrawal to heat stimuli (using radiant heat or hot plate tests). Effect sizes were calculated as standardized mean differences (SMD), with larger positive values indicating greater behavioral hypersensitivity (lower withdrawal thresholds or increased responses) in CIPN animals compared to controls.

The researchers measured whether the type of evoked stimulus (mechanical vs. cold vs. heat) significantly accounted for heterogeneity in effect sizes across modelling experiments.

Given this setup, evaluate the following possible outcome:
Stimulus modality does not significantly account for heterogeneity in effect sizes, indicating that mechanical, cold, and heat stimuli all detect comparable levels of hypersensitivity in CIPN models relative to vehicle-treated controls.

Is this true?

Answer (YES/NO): NO